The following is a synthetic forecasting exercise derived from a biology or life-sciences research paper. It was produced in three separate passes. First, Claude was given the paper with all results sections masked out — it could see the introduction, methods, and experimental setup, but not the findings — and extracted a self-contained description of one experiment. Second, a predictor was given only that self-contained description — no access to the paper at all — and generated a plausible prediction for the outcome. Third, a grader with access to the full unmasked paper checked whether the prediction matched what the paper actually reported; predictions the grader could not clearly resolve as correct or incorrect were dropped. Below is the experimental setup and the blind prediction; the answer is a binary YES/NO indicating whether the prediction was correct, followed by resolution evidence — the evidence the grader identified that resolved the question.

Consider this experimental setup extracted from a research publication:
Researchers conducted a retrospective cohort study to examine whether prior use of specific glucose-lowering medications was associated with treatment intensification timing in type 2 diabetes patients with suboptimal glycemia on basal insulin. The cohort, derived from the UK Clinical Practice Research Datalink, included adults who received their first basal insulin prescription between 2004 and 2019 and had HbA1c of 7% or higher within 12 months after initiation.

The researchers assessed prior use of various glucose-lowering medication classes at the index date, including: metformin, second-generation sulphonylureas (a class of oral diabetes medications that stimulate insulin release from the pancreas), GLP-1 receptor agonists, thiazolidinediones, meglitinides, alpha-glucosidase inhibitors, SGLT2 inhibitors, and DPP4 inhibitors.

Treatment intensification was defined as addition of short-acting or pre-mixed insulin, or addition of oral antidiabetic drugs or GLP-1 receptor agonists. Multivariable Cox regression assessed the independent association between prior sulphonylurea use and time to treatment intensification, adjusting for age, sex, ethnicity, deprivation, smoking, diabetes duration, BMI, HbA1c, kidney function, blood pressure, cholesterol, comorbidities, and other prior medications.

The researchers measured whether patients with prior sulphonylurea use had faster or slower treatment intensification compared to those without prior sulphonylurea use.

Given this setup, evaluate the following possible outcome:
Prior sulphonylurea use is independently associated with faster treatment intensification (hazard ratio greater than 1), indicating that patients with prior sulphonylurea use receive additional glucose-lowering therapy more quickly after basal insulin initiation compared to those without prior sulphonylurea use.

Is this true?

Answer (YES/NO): NO